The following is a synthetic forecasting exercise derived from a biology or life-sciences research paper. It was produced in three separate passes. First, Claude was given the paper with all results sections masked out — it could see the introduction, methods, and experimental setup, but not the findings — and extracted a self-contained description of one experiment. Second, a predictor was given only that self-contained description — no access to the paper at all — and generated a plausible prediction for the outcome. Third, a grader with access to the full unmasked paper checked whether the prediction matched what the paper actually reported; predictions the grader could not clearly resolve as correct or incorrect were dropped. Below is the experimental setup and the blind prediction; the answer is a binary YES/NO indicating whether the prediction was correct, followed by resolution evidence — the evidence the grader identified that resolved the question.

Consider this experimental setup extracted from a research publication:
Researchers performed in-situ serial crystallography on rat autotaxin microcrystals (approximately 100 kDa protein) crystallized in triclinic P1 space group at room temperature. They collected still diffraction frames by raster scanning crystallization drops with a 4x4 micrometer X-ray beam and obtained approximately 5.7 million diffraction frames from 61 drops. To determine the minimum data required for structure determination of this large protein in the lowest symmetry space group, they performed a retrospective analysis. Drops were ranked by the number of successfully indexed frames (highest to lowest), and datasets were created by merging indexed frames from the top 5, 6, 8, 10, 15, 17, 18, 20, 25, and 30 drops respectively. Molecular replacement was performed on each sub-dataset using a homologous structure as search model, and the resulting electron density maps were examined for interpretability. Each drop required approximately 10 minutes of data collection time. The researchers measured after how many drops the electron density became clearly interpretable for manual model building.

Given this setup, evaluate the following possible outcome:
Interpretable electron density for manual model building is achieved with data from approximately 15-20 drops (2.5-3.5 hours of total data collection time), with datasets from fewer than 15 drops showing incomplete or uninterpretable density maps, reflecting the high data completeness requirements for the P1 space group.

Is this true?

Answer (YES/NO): NO